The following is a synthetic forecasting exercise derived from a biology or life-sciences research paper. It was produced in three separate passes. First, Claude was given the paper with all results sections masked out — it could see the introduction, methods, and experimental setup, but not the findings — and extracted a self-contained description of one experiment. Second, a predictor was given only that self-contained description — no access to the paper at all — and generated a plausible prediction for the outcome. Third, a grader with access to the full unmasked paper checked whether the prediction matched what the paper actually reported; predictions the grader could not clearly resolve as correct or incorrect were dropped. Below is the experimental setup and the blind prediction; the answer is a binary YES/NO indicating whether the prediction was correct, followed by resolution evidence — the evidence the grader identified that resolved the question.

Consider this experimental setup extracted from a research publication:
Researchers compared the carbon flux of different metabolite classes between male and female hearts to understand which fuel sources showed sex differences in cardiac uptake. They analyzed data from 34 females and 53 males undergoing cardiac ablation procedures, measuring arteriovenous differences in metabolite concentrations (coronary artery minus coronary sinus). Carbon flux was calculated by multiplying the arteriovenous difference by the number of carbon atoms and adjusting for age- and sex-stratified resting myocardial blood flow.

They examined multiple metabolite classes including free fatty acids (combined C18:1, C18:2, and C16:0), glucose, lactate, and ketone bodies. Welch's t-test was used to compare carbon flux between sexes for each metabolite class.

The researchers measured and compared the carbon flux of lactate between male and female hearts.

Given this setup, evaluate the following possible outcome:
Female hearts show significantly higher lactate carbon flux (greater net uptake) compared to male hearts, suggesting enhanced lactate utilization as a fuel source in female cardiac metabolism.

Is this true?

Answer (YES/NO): NO